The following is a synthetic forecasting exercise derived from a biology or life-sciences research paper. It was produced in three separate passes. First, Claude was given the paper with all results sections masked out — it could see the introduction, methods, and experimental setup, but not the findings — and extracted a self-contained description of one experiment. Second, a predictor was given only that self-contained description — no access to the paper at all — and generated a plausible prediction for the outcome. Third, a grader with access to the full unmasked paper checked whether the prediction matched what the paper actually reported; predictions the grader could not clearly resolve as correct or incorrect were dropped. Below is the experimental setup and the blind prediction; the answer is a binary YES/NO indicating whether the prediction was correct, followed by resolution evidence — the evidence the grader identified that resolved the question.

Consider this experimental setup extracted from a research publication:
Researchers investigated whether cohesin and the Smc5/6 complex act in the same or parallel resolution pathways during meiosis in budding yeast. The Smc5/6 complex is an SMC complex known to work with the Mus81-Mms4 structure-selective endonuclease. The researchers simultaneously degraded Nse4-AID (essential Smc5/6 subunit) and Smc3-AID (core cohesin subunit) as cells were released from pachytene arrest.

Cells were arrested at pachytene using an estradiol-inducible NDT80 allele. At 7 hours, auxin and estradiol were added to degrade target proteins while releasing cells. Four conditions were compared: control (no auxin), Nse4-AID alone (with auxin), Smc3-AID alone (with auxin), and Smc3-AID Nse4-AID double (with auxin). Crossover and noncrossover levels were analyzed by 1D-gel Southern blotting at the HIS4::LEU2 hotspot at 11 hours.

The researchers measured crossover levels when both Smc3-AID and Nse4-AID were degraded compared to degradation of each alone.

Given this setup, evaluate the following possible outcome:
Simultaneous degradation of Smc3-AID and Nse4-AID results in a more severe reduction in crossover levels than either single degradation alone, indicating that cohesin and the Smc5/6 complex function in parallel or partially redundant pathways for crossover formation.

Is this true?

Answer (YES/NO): YES